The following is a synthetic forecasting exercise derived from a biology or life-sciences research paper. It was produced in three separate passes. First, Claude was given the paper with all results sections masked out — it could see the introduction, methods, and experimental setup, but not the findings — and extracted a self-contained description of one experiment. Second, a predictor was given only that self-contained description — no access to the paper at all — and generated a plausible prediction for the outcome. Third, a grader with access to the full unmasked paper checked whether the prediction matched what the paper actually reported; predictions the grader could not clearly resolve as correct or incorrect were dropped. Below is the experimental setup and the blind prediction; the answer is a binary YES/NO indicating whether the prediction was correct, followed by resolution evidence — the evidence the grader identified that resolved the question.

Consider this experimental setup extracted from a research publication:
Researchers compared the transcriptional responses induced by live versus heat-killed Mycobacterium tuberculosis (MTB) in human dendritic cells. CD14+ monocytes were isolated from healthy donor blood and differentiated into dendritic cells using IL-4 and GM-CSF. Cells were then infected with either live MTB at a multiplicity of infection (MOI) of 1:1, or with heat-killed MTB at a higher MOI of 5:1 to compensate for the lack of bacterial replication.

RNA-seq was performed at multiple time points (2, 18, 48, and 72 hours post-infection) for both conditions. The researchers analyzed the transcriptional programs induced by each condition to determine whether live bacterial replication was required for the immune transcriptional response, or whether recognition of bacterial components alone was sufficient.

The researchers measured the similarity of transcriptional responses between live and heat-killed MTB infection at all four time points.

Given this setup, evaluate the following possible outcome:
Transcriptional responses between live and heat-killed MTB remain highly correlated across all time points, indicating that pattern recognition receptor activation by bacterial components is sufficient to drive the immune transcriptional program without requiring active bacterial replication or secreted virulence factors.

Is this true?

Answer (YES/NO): YES